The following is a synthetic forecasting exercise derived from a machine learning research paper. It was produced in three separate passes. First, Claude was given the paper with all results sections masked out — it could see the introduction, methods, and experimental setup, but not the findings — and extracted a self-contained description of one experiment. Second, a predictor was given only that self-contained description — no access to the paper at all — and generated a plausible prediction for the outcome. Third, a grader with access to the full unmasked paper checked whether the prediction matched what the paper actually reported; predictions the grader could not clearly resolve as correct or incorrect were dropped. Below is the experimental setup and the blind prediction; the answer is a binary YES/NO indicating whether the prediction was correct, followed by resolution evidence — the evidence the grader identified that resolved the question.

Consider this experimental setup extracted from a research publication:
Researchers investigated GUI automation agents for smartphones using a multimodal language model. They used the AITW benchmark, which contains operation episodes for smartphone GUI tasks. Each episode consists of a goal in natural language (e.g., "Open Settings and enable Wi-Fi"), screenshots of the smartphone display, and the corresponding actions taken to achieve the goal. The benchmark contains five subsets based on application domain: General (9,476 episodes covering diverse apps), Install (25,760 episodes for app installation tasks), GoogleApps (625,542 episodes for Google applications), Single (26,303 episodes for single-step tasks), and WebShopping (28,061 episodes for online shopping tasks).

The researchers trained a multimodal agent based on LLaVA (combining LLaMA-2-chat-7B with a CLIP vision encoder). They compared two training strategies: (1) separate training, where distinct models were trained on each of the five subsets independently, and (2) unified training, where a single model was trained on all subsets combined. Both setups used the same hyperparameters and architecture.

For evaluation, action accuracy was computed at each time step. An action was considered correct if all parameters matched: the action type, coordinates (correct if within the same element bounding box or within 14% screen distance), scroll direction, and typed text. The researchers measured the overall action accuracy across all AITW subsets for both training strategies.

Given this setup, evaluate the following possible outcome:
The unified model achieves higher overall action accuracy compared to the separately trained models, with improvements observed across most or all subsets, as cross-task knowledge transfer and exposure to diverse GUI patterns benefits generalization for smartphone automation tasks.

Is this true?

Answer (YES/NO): YES